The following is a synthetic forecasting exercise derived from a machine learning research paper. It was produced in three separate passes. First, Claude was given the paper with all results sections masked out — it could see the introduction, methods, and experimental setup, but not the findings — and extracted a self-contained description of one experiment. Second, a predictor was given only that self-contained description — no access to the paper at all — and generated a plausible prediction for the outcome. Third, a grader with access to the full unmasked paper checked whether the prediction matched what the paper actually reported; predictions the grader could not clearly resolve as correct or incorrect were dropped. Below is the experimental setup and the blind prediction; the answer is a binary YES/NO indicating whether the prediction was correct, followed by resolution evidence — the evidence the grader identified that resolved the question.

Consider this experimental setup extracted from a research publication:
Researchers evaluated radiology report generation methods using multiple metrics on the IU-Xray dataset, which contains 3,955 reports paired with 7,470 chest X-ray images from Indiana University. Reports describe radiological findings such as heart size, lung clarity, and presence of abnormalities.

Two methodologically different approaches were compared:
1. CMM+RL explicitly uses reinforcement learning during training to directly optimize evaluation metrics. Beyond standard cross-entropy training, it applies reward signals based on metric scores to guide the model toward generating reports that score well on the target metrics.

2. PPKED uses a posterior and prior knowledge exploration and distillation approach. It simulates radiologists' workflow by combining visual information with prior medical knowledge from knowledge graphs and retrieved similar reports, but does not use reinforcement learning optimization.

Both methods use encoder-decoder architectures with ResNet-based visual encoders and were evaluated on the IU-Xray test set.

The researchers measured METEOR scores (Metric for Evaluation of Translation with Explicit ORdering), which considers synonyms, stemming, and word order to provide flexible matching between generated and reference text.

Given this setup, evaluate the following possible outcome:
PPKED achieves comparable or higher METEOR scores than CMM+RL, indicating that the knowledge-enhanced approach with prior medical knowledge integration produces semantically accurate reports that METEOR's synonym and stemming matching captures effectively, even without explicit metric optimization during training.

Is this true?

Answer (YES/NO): NO